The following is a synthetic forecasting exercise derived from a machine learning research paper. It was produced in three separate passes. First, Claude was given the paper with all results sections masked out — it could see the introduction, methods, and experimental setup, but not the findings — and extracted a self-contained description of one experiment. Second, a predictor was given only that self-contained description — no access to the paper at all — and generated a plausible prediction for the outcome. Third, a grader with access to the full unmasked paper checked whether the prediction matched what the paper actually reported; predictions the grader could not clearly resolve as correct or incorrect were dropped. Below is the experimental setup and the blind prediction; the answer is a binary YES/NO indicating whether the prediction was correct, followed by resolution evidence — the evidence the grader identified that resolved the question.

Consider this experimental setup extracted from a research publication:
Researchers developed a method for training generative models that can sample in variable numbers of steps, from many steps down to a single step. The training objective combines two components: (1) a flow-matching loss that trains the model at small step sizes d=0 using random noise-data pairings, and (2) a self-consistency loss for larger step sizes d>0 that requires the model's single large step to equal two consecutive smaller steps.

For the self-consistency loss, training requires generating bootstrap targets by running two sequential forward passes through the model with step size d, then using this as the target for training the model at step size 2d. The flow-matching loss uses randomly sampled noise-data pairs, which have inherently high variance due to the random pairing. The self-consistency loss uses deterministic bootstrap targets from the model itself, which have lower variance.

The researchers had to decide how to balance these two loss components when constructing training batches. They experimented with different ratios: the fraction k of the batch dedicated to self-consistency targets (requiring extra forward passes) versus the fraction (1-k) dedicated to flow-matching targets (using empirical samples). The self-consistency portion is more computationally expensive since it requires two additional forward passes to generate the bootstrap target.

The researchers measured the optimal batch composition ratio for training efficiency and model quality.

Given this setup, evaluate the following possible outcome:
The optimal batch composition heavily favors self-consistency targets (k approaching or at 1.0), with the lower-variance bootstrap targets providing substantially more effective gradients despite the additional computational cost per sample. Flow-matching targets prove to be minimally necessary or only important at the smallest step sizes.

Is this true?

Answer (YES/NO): NO